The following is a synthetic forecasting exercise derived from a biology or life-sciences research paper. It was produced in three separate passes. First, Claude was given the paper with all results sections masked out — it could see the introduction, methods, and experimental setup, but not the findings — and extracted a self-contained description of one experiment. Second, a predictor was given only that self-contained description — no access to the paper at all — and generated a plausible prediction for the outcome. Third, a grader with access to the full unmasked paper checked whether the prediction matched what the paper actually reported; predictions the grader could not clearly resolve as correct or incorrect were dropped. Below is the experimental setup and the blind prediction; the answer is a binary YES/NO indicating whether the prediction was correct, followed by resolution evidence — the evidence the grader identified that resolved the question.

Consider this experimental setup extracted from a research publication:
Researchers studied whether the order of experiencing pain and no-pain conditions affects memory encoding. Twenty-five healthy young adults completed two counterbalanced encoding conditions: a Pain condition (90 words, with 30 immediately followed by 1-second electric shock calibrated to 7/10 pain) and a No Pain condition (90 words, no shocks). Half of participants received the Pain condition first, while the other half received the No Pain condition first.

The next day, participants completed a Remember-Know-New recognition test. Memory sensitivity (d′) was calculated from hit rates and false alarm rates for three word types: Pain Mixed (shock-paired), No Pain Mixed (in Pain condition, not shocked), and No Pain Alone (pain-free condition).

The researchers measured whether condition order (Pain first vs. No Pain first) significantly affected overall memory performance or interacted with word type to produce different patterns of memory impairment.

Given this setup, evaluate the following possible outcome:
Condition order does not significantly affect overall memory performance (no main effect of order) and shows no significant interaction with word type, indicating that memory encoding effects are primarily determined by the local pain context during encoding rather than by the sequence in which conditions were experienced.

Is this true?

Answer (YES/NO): NO